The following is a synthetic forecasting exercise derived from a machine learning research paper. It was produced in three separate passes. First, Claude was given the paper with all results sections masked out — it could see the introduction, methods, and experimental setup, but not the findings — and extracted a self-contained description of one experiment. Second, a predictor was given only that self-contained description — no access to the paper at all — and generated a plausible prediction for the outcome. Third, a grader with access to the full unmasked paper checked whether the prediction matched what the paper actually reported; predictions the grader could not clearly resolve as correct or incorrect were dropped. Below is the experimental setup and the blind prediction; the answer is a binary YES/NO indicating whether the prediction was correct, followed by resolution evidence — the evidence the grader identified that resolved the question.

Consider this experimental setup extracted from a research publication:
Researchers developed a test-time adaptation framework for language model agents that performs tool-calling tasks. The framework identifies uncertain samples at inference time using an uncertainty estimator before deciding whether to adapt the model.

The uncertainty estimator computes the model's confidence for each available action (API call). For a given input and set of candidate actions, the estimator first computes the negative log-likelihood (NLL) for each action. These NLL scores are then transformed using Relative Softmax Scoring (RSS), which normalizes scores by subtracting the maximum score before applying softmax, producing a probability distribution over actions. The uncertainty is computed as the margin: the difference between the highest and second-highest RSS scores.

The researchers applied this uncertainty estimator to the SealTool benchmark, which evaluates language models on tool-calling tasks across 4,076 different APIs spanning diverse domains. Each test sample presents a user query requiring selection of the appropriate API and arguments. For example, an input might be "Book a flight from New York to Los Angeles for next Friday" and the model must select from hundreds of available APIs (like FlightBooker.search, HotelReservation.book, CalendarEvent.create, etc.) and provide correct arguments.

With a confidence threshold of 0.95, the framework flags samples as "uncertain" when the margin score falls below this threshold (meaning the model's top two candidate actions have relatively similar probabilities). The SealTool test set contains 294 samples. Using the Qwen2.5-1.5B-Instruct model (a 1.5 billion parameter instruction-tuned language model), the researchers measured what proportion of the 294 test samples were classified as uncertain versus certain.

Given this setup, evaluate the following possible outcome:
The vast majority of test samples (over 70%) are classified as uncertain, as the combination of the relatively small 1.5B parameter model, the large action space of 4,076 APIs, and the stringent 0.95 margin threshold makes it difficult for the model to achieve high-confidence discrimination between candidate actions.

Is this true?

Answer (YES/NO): NO